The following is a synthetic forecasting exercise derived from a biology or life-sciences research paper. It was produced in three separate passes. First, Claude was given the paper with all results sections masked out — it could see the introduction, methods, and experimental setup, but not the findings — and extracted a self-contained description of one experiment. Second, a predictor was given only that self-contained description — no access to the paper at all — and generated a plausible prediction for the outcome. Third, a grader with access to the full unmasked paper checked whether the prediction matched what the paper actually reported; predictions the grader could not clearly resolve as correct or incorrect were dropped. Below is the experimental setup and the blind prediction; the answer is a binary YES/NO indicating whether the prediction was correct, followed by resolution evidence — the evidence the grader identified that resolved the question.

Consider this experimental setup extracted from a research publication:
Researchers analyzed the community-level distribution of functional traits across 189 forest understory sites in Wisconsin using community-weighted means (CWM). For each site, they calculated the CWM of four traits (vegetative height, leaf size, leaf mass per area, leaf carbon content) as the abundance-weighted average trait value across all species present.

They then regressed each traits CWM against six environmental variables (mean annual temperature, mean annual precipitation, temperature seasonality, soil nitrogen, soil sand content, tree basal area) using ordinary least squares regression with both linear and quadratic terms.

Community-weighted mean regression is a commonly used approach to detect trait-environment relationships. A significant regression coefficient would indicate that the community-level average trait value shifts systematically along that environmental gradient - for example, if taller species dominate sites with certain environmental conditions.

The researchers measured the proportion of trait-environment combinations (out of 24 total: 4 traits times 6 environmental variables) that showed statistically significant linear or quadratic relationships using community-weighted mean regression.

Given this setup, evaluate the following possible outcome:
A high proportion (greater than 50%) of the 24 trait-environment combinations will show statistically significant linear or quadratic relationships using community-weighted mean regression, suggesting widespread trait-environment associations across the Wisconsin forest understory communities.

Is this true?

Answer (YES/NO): YES